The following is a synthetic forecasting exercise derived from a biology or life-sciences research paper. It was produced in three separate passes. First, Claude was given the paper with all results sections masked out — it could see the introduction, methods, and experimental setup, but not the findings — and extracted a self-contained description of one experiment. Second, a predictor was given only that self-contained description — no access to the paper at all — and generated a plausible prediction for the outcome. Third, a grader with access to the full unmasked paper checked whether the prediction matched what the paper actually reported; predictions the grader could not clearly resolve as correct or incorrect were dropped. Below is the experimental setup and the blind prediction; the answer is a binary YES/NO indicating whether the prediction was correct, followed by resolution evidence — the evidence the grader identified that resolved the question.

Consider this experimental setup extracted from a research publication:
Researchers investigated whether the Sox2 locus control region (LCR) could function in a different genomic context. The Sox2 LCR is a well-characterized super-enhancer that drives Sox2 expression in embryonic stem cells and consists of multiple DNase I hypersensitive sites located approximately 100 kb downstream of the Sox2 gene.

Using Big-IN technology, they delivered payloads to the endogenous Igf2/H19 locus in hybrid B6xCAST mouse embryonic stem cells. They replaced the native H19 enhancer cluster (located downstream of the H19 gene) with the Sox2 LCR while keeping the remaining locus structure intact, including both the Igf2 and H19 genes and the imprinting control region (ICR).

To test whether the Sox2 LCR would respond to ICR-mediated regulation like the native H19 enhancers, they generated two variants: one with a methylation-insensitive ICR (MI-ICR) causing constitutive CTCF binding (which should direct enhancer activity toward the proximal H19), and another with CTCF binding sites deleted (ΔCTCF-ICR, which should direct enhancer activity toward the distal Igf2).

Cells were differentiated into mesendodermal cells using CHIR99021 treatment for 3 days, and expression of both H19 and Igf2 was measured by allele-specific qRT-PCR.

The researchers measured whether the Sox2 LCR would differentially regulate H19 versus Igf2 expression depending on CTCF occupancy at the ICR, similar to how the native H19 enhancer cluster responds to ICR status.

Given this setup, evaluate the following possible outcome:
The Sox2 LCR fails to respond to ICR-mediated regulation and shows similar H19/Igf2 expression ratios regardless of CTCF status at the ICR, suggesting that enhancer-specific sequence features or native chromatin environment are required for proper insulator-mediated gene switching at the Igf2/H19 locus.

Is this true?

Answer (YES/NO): NO